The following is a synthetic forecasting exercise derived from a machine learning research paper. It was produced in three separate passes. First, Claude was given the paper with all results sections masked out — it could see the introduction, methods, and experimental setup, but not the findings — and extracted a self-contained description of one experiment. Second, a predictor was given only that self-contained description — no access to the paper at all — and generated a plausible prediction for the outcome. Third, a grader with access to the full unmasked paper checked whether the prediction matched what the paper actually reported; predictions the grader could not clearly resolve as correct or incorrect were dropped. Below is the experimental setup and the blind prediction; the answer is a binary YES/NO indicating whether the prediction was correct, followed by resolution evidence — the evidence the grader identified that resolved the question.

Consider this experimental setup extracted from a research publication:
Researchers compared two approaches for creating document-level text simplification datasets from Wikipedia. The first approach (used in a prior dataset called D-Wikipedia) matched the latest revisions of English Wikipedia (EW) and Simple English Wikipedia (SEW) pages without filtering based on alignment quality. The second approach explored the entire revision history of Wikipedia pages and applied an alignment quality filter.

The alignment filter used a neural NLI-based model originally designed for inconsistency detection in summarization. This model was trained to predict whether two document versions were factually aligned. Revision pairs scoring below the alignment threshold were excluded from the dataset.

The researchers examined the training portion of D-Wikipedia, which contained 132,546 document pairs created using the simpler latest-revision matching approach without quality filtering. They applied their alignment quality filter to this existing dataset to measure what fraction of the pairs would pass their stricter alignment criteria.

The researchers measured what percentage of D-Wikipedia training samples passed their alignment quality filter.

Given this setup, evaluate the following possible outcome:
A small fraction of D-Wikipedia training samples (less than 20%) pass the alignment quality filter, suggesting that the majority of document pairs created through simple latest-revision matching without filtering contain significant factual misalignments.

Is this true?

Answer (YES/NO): NO